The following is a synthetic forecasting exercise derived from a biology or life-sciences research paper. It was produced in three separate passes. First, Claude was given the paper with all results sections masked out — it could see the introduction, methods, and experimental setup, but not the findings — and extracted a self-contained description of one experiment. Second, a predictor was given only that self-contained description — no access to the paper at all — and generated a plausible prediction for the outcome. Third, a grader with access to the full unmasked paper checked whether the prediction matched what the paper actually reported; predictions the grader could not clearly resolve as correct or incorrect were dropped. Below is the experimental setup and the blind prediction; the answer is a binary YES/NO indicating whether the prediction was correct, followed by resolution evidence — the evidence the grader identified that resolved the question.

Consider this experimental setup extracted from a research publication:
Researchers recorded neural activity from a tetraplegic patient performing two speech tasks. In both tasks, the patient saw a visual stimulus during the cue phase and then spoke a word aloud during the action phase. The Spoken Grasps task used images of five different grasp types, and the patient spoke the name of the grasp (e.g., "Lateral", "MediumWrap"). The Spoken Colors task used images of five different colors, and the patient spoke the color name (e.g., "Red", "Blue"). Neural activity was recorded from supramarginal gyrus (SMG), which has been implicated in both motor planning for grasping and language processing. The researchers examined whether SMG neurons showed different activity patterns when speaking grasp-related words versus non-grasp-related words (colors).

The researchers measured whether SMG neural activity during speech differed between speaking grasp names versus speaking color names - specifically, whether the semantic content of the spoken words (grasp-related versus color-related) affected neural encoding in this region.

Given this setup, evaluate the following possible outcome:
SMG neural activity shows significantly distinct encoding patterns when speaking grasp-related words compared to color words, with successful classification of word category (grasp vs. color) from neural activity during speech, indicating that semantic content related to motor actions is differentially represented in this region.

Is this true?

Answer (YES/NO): NO